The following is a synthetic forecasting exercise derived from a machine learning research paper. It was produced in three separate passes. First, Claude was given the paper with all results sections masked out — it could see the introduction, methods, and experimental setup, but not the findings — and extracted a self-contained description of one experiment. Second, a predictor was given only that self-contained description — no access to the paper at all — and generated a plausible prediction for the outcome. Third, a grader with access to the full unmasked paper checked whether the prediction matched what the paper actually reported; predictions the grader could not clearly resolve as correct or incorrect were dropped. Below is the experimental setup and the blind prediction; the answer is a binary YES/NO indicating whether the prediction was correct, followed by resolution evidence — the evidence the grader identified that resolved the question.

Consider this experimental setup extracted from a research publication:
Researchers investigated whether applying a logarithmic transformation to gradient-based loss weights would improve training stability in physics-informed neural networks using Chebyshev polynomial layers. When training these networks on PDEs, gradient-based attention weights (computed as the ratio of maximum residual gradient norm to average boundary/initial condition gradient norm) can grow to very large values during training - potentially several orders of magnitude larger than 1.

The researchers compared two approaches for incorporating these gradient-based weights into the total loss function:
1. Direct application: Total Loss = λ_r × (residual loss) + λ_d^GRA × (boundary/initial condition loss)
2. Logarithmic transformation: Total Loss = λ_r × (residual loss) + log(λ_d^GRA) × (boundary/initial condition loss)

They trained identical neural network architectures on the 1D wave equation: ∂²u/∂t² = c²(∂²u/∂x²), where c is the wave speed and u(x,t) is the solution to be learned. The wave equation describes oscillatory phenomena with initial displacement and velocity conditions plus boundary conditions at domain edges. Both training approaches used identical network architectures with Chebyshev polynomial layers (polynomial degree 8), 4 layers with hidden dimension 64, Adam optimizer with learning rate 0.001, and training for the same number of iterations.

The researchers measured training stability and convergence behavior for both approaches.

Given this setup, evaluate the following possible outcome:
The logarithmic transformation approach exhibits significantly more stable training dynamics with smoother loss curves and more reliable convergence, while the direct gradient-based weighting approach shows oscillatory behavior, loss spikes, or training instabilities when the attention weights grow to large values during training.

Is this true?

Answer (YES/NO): YES